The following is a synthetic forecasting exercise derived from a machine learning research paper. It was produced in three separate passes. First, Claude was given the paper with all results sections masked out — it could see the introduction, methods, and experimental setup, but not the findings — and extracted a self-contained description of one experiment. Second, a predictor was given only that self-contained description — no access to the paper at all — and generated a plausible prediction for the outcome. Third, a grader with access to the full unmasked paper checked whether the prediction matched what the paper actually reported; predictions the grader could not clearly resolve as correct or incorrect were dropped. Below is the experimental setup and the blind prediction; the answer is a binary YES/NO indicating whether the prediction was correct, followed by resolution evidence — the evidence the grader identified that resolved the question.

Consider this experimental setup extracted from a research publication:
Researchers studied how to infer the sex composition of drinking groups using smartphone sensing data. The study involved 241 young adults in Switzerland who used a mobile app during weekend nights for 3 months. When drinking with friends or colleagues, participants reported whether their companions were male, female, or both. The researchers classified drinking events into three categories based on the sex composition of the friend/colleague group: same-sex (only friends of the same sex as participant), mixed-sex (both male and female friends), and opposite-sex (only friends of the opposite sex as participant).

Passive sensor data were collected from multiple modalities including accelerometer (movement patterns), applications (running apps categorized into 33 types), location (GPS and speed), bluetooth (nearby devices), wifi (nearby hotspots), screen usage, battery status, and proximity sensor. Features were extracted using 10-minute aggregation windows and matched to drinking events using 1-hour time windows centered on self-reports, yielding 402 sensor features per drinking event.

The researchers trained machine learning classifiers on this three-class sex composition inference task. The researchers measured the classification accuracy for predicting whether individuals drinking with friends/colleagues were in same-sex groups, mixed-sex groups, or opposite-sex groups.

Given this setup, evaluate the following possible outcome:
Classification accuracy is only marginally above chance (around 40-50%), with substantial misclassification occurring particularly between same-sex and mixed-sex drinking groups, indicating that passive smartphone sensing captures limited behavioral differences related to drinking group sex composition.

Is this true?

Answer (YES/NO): NO